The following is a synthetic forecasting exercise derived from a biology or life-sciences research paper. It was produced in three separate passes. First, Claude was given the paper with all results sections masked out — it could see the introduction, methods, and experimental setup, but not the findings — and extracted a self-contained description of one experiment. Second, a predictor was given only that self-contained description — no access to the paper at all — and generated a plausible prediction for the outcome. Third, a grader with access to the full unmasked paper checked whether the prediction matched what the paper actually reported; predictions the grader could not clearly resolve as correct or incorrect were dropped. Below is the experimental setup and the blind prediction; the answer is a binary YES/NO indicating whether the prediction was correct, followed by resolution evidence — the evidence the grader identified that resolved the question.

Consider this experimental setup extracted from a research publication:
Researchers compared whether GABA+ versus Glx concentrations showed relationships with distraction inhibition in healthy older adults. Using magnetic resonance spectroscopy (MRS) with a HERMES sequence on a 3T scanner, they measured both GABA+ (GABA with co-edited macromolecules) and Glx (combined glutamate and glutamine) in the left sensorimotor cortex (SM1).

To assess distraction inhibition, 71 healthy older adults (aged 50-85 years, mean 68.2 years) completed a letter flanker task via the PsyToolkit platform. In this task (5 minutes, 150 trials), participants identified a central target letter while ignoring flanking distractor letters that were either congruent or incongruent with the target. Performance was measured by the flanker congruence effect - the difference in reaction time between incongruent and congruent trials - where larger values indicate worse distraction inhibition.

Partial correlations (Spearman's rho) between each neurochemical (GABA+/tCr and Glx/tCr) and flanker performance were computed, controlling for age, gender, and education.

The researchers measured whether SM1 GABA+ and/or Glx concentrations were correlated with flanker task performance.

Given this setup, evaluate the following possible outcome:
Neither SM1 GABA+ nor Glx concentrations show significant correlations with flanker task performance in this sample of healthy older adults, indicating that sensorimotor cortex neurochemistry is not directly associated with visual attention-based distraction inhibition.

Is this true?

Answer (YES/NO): YES